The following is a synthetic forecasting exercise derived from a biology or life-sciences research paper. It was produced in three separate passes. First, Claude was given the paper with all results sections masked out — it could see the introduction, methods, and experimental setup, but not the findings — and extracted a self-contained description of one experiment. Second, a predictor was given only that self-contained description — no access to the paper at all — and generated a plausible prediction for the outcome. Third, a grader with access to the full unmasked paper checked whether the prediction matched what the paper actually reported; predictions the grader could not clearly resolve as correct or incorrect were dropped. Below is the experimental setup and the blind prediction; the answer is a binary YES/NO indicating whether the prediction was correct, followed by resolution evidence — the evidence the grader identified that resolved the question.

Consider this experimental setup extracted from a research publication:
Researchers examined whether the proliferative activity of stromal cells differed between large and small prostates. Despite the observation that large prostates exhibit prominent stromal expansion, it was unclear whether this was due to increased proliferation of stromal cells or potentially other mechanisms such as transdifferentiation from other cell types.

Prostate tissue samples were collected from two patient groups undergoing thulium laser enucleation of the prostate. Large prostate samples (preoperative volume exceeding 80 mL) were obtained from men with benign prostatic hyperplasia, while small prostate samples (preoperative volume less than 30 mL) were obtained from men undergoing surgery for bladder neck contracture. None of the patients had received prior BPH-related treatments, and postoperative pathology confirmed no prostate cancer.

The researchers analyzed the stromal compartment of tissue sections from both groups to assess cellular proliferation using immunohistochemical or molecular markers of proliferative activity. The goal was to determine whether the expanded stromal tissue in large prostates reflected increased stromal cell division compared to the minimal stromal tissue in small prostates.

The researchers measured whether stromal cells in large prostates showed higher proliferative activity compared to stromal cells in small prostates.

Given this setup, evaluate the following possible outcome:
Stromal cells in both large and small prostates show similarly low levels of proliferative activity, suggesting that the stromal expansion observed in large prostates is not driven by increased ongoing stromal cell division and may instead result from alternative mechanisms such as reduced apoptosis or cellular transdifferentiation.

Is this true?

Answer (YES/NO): YES